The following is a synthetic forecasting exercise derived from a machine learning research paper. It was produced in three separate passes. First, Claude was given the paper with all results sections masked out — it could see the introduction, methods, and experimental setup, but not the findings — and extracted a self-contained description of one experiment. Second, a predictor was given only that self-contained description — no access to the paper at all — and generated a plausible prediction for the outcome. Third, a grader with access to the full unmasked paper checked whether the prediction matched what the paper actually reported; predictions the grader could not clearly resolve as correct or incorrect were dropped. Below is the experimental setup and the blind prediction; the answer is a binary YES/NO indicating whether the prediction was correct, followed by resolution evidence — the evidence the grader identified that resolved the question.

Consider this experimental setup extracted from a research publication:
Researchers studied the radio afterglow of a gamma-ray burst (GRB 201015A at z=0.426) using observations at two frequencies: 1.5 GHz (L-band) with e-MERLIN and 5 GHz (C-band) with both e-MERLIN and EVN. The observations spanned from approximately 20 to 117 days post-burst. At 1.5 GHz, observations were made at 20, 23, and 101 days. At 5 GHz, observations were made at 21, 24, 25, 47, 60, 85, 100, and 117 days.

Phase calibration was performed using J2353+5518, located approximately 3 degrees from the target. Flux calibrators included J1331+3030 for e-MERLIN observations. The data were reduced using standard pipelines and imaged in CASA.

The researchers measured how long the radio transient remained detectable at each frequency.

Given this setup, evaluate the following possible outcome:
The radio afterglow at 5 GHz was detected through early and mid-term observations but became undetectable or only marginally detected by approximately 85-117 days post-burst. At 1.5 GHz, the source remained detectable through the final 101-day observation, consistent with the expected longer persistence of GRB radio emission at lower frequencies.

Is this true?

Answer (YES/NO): NO